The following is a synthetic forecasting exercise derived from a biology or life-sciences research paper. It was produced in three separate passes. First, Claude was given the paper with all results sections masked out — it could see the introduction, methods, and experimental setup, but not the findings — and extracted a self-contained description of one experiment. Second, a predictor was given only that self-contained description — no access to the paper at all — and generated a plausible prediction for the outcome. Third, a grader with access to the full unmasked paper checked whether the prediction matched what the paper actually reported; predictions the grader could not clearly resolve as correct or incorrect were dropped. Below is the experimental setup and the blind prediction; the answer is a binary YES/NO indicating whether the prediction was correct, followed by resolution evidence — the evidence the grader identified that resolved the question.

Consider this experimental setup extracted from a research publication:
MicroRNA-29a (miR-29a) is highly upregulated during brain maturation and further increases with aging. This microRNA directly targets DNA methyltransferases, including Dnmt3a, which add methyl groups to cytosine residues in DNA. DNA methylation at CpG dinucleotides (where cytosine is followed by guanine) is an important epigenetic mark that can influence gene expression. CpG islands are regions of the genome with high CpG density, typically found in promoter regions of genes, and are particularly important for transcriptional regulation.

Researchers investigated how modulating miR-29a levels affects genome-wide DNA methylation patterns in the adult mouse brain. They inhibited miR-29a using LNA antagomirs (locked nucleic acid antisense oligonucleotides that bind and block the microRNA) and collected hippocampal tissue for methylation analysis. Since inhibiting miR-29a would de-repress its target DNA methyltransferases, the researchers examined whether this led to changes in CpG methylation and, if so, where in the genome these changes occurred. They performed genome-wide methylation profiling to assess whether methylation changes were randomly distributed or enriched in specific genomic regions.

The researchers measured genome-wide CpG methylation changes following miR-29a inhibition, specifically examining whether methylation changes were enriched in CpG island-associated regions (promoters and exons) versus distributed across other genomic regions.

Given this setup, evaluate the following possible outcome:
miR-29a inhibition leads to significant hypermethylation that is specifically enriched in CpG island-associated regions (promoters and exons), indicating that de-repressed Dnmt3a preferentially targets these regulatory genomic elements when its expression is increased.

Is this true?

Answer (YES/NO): YES